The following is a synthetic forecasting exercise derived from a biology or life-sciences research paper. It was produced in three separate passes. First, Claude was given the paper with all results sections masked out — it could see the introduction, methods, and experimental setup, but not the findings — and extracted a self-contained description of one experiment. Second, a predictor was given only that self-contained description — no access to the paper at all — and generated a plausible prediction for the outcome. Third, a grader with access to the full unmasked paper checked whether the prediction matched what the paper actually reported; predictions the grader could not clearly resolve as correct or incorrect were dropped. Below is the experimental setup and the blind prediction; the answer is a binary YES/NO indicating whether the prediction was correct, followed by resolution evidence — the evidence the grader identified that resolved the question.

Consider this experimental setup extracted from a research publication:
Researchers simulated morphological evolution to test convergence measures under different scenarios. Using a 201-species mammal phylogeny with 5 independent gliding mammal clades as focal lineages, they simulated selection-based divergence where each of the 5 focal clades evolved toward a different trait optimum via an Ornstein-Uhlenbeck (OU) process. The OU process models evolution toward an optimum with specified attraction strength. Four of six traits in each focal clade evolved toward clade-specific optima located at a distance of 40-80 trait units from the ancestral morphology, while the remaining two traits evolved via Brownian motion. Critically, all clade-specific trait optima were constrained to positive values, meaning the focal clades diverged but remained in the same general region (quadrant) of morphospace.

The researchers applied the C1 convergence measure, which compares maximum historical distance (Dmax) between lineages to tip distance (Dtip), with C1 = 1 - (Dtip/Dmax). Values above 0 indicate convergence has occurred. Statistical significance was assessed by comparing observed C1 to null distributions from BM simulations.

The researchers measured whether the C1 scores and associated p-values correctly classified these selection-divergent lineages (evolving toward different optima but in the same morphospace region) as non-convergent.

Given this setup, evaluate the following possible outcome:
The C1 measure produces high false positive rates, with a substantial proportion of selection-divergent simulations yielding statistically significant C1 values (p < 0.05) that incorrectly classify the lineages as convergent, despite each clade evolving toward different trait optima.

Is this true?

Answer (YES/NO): YES